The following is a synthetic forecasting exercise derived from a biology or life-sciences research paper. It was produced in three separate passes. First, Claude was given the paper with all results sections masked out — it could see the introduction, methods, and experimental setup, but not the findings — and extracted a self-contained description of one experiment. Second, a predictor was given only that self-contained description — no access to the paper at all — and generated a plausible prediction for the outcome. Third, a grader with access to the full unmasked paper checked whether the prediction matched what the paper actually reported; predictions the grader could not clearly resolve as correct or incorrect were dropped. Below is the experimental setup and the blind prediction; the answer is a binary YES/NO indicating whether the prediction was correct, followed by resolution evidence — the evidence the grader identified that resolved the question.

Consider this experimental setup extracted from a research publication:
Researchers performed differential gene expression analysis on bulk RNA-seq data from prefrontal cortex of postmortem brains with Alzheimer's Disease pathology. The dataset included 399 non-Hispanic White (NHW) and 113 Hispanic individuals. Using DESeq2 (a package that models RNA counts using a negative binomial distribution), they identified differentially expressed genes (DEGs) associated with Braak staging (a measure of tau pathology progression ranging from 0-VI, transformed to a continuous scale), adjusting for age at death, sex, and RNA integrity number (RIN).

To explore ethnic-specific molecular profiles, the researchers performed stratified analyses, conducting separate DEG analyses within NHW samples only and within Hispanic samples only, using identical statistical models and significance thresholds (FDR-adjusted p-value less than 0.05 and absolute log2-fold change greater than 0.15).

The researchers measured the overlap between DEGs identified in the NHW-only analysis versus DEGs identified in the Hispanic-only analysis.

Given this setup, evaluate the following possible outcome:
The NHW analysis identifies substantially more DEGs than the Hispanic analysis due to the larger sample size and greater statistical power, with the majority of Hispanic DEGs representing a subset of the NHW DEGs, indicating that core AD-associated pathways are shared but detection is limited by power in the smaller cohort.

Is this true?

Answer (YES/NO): NO